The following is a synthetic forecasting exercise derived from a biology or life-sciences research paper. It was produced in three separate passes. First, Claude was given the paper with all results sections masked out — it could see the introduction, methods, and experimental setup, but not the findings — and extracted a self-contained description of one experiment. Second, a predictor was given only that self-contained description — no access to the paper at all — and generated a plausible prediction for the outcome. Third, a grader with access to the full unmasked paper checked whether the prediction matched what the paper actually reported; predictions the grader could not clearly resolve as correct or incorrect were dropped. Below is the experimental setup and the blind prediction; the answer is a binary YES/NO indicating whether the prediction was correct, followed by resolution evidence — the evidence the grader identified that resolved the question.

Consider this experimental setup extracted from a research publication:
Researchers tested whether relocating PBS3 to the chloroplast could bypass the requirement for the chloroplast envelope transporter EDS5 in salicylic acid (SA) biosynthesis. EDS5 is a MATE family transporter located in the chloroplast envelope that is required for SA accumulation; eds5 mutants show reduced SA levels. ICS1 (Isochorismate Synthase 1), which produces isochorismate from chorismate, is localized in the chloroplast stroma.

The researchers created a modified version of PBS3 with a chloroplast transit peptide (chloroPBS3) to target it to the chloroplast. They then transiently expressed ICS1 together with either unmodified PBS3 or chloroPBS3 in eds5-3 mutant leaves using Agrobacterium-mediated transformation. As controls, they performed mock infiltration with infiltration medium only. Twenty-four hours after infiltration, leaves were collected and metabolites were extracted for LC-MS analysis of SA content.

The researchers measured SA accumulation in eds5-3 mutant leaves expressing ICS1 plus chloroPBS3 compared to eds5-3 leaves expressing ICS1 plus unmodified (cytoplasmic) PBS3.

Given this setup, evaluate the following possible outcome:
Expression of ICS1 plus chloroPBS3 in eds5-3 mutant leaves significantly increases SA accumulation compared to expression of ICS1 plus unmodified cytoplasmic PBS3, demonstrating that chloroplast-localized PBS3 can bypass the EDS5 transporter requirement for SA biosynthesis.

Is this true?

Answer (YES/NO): YES